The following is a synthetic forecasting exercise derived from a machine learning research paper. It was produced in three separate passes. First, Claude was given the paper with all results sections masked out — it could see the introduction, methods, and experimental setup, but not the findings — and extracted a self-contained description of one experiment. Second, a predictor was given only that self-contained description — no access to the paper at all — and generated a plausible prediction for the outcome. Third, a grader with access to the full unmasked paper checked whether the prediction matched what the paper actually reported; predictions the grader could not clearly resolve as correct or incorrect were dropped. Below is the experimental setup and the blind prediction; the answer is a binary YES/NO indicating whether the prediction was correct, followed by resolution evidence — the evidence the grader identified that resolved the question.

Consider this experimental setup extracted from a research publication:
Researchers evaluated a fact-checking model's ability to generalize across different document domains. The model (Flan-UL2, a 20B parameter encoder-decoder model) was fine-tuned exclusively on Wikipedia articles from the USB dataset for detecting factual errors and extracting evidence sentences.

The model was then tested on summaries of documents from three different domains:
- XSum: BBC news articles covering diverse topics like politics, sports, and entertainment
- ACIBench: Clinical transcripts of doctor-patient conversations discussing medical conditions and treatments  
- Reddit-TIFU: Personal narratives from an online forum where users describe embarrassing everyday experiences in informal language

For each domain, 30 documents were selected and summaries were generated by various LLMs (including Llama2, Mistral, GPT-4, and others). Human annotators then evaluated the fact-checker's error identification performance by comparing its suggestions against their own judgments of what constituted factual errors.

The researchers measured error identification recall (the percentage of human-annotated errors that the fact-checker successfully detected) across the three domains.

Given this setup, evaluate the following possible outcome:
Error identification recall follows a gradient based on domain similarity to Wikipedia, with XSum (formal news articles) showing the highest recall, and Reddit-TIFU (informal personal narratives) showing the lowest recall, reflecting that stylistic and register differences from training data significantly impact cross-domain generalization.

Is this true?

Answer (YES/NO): YES